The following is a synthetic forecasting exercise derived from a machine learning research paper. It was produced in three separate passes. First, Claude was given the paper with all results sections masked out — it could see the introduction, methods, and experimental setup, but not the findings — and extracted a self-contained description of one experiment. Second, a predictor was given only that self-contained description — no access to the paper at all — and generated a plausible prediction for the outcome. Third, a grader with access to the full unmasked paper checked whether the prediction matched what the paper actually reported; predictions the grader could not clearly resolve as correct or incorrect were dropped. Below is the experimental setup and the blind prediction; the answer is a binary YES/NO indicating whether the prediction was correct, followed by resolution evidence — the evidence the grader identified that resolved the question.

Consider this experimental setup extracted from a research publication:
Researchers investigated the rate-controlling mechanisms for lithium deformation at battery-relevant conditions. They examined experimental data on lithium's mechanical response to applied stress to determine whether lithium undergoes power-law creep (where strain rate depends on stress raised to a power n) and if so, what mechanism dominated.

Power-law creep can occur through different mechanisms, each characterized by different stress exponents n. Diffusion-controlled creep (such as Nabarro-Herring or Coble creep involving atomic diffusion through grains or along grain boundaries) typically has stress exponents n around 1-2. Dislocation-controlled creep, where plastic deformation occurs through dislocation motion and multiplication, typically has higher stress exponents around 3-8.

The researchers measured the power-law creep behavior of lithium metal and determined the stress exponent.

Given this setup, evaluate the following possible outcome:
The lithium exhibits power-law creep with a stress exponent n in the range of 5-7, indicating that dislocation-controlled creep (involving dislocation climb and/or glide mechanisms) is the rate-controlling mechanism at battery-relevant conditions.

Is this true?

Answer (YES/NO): YES